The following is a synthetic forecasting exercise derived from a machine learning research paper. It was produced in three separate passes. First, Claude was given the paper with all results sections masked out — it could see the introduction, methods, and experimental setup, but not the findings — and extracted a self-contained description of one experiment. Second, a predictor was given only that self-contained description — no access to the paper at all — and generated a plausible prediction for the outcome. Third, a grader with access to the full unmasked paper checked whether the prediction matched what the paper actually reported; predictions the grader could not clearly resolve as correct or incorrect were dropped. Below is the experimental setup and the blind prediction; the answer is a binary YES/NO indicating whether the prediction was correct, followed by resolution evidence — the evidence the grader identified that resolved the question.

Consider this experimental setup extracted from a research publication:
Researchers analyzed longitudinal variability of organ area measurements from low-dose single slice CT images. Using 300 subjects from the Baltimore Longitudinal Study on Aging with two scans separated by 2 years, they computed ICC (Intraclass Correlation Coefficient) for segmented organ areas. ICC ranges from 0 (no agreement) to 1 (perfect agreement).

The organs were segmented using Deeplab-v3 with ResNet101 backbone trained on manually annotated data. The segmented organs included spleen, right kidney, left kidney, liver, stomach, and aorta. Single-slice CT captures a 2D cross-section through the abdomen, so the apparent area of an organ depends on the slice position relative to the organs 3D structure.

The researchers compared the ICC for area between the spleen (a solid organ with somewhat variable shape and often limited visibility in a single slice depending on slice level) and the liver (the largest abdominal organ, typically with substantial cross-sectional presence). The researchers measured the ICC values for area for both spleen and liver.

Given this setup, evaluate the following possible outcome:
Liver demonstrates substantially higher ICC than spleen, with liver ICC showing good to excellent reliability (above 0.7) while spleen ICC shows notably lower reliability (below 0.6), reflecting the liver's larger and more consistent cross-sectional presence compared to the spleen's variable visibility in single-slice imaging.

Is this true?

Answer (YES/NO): NO